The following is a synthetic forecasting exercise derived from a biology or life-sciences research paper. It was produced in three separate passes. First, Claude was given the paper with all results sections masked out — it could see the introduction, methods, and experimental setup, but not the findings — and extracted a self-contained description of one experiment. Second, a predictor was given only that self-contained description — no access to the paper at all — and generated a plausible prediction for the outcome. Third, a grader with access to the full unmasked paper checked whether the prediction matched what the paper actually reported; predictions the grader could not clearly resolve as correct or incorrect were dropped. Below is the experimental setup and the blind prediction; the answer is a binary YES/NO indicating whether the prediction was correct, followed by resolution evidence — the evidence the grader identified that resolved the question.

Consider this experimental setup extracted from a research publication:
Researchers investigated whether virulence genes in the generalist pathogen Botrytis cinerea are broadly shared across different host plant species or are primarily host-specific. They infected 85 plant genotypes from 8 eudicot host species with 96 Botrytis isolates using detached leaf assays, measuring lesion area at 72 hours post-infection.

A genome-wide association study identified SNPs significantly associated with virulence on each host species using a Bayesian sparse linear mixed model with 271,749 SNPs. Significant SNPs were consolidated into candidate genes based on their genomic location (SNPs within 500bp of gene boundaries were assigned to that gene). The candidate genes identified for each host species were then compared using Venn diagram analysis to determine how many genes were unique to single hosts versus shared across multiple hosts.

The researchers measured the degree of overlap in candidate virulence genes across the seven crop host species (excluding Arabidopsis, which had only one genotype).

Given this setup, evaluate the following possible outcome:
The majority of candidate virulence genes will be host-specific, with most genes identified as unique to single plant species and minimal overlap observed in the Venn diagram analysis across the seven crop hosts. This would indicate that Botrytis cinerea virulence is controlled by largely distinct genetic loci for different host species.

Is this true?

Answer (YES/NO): YES